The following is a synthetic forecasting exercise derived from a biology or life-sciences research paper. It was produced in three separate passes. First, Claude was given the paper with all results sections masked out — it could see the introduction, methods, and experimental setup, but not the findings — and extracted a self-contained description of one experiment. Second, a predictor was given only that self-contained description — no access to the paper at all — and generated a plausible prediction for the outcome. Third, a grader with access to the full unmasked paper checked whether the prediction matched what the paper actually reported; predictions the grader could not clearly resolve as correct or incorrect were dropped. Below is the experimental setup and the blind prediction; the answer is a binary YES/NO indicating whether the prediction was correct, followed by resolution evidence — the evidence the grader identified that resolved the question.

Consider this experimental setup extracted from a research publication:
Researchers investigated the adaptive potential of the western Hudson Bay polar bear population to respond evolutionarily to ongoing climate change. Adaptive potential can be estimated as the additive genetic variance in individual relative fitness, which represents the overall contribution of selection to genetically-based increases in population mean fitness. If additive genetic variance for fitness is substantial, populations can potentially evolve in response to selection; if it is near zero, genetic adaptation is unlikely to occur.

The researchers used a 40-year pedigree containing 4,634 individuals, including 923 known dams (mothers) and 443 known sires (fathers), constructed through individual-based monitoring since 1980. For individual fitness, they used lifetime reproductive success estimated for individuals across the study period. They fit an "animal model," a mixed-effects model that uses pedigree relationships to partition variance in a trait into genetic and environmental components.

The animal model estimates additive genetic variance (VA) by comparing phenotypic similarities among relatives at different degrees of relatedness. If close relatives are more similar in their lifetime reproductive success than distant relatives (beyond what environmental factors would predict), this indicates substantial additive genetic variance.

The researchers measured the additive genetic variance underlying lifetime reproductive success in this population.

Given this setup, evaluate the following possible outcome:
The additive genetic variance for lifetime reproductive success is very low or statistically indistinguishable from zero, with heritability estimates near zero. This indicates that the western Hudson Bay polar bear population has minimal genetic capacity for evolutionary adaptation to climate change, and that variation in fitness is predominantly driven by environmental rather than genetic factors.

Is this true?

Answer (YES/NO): YES